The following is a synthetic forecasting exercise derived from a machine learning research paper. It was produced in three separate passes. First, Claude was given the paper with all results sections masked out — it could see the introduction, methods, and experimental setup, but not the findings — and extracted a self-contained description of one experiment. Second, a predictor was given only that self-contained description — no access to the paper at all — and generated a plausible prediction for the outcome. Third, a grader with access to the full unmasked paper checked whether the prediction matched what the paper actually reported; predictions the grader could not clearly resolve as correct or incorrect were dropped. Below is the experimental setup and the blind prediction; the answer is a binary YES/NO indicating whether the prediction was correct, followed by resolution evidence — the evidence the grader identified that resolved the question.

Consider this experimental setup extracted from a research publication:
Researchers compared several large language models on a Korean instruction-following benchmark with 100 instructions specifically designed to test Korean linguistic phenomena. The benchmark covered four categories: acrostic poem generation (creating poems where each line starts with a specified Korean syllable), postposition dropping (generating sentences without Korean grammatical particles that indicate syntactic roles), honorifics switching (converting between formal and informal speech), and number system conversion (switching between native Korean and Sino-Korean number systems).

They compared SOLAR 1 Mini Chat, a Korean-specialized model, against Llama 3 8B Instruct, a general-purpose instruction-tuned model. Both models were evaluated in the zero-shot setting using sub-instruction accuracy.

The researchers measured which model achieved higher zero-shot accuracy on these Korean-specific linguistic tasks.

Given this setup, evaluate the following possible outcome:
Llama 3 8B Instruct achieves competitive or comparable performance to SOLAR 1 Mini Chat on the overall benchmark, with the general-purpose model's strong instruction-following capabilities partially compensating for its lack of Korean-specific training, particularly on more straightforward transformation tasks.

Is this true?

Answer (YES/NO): NO